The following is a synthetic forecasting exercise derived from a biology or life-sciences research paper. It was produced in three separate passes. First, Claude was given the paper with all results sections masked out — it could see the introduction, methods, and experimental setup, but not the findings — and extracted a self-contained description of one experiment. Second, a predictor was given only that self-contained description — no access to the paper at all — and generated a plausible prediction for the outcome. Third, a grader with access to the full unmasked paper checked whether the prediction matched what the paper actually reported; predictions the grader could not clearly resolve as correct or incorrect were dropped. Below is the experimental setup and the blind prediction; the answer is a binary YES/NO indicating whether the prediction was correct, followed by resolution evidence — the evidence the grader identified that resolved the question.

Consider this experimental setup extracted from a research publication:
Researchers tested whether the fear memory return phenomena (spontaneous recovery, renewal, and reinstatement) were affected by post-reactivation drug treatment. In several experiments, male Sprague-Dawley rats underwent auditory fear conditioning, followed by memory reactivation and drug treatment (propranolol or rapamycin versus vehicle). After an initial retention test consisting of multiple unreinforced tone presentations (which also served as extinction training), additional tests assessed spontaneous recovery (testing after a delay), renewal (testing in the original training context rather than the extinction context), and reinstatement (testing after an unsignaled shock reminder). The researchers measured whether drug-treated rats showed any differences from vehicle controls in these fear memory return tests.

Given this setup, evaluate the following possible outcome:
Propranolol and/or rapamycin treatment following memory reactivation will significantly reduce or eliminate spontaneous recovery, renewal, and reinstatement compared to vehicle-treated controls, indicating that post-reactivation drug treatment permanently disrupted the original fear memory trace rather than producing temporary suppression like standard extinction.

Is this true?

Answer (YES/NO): NO